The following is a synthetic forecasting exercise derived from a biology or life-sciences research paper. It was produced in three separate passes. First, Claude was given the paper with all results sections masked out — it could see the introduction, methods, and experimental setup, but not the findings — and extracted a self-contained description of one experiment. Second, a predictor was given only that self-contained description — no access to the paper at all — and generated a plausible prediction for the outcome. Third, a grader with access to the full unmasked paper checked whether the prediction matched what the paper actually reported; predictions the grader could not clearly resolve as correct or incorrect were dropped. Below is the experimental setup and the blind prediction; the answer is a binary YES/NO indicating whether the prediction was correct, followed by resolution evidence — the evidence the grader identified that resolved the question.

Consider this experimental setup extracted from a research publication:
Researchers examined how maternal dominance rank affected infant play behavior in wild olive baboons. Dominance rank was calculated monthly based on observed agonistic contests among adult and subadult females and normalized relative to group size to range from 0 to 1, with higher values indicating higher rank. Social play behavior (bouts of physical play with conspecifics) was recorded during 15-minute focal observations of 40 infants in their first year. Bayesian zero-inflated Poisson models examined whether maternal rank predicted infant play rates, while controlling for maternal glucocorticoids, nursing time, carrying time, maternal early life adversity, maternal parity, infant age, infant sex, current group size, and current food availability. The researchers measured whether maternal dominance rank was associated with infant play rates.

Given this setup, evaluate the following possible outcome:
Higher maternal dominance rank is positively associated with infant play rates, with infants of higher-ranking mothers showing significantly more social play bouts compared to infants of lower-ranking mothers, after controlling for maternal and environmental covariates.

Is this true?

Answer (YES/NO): NO